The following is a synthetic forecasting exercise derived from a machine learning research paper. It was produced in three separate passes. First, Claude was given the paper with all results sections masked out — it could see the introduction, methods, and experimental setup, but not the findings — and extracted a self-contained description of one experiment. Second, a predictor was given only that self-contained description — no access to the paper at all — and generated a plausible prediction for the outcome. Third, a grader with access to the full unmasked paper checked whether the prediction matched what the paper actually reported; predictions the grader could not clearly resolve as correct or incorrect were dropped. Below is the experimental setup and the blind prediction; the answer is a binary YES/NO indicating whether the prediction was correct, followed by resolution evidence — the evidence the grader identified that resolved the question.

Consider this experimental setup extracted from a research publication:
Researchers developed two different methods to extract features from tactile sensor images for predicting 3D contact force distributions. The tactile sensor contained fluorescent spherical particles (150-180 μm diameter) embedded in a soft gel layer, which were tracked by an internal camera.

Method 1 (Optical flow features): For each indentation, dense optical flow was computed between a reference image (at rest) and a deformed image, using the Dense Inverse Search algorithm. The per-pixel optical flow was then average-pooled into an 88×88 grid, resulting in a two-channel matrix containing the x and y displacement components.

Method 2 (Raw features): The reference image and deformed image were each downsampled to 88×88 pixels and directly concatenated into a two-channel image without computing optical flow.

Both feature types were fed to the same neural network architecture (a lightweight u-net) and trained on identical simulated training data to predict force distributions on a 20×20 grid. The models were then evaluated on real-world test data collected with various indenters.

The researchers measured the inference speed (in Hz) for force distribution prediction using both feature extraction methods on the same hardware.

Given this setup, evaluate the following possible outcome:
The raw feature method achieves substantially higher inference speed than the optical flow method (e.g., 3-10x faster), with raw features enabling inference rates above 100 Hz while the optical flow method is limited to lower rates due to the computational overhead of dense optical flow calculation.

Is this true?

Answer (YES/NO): NO